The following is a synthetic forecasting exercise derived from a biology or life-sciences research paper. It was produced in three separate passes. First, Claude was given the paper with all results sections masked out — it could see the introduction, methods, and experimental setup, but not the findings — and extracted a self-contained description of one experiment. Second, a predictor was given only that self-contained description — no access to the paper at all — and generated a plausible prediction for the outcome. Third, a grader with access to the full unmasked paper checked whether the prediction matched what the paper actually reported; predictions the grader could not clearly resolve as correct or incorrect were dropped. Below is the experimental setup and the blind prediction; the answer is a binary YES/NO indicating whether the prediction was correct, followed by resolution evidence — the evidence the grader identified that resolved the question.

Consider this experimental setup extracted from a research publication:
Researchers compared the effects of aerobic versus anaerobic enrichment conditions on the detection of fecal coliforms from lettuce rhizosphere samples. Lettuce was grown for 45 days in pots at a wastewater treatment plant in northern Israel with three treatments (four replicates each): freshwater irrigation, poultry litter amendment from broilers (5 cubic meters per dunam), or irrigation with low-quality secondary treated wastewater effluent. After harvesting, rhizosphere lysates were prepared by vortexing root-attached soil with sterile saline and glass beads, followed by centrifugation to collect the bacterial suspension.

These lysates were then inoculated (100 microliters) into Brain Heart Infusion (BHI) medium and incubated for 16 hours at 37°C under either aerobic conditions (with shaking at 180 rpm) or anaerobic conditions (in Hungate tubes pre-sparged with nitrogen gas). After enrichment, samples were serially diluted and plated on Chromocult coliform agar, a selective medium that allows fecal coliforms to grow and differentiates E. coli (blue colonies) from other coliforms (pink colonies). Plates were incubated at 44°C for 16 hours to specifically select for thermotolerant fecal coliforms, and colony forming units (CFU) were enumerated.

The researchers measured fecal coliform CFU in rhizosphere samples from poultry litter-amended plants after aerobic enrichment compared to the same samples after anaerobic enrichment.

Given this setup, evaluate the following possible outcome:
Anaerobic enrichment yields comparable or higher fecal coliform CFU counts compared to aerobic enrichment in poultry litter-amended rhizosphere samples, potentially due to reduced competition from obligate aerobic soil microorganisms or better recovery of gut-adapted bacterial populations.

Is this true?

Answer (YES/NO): YES